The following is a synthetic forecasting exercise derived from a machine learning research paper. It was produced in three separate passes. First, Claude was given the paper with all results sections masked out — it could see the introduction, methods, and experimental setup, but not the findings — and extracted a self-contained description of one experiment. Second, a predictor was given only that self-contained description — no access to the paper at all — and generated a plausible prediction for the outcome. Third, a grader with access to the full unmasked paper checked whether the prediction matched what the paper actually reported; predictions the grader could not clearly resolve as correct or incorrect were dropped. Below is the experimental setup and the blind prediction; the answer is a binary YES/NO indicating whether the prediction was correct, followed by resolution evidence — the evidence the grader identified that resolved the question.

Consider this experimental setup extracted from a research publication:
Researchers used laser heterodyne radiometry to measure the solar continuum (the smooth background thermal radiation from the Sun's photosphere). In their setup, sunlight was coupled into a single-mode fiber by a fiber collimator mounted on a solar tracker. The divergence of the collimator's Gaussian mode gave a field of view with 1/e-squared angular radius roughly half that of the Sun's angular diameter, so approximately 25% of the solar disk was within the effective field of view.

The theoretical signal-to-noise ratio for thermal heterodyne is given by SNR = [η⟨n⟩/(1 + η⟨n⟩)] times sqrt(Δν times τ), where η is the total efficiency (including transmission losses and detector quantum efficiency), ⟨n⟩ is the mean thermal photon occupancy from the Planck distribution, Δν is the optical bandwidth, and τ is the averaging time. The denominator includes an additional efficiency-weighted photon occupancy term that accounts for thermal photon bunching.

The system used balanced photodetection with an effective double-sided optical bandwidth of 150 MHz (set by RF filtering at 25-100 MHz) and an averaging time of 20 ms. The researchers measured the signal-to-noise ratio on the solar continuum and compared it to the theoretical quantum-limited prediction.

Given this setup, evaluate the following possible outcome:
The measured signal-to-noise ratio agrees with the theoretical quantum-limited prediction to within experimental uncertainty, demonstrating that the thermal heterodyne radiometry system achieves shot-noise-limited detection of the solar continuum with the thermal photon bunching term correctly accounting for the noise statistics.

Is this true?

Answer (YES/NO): YES